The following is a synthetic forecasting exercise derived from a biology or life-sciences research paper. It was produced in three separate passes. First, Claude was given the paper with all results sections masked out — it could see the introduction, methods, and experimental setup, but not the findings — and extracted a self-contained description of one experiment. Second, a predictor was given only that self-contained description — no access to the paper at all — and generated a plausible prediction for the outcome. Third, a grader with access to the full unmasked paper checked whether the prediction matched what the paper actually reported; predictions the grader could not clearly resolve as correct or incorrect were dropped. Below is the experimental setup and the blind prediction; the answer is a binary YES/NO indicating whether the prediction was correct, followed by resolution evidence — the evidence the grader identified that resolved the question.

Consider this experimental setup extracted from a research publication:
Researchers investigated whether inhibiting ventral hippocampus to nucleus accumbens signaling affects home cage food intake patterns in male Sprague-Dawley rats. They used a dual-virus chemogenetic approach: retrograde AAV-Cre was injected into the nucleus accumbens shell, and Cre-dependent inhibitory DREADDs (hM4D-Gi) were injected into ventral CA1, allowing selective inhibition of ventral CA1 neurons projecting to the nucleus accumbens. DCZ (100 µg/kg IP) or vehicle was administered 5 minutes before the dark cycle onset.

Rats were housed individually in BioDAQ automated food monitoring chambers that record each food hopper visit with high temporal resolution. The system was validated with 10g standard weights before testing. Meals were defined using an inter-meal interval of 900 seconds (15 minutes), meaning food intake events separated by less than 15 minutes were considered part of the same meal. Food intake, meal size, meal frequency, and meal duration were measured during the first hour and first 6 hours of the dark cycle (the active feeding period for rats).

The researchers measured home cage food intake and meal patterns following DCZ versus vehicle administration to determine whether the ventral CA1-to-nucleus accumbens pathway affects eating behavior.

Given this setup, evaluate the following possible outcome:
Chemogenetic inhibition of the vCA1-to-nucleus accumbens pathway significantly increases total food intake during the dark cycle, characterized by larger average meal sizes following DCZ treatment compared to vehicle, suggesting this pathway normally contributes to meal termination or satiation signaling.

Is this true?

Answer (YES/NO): NO